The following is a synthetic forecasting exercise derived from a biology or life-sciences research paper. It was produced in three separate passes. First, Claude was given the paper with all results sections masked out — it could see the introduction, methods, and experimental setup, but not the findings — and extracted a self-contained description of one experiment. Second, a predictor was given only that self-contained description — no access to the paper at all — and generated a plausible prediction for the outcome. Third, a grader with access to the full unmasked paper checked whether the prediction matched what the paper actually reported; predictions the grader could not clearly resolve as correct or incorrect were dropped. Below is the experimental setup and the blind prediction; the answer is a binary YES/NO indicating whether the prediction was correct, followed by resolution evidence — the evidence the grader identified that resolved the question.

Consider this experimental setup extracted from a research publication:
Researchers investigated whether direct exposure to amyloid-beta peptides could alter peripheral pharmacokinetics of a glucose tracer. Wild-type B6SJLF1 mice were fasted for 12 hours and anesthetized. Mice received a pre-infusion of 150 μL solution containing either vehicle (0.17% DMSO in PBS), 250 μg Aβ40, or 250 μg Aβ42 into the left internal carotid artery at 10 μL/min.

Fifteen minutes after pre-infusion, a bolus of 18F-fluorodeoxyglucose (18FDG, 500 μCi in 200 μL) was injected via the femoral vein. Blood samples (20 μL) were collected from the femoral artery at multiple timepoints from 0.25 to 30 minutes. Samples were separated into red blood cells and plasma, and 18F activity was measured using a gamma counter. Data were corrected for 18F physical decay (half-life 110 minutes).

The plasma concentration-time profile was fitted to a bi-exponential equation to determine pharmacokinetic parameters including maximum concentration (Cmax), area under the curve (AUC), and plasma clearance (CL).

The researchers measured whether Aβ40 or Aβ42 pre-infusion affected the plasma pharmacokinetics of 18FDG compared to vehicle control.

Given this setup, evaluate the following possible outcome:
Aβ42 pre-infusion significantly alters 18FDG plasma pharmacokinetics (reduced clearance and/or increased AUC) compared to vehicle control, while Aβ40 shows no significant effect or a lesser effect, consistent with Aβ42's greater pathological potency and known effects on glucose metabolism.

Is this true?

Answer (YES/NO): NO